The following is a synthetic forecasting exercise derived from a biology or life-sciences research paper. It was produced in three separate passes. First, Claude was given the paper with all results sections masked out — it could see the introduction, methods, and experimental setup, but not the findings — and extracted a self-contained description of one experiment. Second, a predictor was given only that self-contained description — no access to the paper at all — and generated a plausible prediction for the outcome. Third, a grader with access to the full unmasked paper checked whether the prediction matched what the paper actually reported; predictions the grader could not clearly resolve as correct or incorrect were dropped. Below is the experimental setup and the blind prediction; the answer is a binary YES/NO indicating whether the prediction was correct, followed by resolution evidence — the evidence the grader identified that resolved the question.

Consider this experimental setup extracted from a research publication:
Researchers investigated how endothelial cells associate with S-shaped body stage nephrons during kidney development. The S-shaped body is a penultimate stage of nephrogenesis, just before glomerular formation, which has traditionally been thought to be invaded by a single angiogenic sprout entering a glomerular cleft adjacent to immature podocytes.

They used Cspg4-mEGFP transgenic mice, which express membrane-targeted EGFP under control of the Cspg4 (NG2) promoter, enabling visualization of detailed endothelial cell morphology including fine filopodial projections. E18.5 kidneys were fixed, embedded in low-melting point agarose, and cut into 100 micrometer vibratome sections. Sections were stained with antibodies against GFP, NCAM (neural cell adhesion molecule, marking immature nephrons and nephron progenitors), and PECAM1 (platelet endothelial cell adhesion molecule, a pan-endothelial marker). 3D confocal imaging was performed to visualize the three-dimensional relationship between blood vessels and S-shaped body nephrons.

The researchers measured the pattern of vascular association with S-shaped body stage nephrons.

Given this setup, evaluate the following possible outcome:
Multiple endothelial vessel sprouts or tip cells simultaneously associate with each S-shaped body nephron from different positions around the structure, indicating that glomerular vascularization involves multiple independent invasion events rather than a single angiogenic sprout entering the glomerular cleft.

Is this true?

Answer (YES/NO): YES